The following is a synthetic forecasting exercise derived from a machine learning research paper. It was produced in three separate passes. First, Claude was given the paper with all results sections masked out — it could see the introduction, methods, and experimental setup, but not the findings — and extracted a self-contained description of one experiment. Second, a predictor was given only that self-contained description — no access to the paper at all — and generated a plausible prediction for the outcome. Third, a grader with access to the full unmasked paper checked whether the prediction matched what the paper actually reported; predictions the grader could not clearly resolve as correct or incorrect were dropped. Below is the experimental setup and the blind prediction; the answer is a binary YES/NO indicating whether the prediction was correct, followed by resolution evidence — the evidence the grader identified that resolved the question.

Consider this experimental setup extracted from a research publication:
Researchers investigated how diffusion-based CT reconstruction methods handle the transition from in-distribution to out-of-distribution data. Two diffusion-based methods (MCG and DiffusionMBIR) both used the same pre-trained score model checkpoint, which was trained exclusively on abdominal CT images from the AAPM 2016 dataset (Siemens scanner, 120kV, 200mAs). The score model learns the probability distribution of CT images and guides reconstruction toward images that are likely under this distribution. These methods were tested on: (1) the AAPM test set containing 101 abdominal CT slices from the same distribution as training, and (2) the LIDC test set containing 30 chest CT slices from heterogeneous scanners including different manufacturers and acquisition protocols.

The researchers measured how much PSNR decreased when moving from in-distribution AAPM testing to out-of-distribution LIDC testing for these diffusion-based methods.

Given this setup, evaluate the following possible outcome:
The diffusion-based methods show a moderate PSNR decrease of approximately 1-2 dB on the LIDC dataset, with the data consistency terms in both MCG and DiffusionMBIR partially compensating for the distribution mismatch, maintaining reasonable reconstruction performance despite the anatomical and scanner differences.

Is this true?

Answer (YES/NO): NO